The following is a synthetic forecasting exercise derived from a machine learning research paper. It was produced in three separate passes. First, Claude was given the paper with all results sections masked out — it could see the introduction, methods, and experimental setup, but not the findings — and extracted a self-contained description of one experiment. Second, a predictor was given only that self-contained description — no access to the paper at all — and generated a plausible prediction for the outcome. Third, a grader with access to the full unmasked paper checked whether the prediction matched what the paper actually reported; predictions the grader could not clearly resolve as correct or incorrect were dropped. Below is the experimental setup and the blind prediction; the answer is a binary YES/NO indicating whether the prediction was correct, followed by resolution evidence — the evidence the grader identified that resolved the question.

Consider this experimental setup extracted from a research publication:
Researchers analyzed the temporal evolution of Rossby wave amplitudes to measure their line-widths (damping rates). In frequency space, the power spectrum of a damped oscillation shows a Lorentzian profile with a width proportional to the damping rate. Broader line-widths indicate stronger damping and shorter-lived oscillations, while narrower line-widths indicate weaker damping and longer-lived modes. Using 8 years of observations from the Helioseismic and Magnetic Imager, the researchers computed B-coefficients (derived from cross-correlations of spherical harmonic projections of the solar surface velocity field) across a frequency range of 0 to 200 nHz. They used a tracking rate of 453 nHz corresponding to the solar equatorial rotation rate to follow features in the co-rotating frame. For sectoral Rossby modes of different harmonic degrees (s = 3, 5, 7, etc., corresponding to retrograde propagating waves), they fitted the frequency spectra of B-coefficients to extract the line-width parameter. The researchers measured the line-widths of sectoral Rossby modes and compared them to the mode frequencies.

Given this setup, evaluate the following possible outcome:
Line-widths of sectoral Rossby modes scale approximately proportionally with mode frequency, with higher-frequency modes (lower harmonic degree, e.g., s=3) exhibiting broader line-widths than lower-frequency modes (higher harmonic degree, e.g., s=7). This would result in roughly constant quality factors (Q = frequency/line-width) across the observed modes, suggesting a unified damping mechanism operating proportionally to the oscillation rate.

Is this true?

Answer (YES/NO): NO